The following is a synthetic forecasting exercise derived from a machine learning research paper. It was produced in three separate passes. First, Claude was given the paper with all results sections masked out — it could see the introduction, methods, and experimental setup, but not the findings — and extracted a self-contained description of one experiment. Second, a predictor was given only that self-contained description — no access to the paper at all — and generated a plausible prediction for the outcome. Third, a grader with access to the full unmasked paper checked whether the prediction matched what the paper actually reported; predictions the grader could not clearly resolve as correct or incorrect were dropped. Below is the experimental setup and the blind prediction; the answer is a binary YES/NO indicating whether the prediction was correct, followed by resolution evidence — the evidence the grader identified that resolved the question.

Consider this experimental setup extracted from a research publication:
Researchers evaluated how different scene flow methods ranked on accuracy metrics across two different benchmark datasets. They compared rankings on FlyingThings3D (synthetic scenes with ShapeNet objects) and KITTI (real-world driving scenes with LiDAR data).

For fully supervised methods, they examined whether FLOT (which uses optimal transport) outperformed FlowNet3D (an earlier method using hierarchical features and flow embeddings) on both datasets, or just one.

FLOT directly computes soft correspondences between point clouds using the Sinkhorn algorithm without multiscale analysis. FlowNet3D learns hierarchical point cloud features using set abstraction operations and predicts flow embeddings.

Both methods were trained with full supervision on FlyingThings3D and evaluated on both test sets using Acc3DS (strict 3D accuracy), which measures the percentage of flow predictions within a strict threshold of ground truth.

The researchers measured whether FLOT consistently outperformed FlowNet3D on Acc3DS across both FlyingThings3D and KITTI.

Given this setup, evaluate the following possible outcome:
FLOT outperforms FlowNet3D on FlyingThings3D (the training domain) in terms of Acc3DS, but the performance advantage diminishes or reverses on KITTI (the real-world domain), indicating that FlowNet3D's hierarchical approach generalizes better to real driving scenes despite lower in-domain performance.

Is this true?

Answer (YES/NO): NO